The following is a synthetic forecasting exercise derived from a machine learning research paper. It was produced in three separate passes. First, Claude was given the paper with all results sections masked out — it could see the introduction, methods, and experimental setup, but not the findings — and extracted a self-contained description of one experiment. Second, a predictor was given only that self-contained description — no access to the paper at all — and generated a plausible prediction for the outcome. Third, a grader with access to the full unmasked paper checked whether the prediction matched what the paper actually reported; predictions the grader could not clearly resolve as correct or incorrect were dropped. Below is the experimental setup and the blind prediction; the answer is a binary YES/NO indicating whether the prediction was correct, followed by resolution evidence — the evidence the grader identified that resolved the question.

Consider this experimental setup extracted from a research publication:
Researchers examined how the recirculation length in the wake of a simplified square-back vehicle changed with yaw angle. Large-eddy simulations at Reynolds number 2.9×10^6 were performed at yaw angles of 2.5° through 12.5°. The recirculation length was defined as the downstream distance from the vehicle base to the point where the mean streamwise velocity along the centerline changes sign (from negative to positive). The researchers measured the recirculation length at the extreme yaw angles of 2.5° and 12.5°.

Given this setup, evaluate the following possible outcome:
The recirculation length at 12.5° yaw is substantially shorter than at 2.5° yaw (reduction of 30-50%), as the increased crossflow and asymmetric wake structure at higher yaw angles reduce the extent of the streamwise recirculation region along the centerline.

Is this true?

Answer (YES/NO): YES